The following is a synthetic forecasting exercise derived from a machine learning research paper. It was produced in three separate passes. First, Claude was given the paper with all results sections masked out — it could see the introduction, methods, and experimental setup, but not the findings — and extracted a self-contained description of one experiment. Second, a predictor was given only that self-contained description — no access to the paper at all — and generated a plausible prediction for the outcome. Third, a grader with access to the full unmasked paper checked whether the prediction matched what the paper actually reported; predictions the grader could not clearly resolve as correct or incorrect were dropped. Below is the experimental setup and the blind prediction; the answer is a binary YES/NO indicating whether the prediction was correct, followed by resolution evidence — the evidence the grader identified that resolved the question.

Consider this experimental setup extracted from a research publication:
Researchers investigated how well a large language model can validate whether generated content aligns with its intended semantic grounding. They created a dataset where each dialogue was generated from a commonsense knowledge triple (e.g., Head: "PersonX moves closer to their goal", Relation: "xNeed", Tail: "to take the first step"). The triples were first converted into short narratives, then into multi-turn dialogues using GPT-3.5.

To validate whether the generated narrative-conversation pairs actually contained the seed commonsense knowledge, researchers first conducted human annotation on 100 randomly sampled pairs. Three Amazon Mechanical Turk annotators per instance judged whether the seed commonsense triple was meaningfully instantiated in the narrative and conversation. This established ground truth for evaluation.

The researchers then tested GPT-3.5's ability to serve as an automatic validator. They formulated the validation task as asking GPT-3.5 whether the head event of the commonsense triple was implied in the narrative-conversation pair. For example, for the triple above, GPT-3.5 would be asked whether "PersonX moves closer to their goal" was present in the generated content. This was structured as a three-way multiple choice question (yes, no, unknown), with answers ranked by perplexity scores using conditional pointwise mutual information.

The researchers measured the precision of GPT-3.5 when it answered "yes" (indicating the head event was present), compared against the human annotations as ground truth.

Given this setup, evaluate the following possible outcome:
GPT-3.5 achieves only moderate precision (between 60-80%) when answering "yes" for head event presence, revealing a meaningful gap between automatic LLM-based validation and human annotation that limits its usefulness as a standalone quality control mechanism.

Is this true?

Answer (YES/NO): NO